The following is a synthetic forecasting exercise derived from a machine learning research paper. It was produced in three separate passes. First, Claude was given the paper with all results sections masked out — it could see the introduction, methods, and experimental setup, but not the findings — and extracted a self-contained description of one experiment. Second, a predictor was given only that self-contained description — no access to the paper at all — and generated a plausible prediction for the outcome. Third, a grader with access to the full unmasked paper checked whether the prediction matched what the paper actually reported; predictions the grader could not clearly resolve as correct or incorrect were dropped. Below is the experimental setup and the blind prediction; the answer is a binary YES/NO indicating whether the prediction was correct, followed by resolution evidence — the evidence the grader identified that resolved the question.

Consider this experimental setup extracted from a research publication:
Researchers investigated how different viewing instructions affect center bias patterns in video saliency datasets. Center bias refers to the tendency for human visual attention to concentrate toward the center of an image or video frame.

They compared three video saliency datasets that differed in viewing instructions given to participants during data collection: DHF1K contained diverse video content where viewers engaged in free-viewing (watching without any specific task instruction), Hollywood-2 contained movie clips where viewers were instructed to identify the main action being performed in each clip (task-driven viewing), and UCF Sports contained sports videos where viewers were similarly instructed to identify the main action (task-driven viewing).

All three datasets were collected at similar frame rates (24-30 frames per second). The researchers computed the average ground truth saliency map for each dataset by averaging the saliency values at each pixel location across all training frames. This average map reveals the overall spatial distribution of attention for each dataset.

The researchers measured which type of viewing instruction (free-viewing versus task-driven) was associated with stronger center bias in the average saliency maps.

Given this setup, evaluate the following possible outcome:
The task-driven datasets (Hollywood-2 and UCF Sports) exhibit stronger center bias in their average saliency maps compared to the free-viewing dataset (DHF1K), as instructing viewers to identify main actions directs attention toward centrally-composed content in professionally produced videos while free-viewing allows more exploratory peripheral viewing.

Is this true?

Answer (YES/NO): YES